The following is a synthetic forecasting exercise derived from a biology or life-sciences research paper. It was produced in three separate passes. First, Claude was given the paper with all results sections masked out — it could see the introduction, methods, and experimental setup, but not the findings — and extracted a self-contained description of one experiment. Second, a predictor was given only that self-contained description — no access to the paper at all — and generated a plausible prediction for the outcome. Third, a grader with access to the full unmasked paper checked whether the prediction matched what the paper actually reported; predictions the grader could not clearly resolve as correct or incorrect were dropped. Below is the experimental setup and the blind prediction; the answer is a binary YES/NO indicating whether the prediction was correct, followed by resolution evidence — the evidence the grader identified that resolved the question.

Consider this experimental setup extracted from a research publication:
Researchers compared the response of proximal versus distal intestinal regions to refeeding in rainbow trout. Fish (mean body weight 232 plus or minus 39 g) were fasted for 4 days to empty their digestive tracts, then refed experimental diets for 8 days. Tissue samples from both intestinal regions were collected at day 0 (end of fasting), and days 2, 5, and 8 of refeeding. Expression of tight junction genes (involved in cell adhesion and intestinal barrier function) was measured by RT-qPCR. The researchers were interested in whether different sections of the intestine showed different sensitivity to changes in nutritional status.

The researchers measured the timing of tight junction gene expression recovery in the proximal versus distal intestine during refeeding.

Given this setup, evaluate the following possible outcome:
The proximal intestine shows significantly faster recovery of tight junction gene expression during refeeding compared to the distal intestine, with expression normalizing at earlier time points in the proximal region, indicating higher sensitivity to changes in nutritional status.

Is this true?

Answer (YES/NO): NO